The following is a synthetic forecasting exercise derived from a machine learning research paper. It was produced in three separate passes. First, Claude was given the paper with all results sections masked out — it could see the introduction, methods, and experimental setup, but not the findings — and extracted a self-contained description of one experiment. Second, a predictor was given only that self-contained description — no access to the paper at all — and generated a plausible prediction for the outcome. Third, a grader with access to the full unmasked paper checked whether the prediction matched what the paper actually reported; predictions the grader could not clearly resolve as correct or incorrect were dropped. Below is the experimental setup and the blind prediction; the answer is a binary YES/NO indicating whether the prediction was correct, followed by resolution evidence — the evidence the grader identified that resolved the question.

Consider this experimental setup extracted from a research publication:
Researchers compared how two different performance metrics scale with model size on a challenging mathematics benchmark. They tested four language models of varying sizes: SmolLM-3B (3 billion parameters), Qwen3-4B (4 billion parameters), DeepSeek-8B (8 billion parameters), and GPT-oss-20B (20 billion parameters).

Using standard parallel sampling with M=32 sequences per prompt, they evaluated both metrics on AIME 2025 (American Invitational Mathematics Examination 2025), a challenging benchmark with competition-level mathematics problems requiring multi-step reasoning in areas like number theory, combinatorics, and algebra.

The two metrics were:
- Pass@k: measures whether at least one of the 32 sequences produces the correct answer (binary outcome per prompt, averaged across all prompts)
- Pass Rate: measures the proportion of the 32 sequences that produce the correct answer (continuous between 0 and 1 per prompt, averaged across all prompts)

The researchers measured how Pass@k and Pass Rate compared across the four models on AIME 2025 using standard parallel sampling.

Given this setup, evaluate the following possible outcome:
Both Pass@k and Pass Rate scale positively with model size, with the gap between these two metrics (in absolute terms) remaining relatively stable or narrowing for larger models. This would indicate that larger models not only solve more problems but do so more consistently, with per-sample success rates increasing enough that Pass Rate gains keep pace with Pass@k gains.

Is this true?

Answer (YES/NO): NO